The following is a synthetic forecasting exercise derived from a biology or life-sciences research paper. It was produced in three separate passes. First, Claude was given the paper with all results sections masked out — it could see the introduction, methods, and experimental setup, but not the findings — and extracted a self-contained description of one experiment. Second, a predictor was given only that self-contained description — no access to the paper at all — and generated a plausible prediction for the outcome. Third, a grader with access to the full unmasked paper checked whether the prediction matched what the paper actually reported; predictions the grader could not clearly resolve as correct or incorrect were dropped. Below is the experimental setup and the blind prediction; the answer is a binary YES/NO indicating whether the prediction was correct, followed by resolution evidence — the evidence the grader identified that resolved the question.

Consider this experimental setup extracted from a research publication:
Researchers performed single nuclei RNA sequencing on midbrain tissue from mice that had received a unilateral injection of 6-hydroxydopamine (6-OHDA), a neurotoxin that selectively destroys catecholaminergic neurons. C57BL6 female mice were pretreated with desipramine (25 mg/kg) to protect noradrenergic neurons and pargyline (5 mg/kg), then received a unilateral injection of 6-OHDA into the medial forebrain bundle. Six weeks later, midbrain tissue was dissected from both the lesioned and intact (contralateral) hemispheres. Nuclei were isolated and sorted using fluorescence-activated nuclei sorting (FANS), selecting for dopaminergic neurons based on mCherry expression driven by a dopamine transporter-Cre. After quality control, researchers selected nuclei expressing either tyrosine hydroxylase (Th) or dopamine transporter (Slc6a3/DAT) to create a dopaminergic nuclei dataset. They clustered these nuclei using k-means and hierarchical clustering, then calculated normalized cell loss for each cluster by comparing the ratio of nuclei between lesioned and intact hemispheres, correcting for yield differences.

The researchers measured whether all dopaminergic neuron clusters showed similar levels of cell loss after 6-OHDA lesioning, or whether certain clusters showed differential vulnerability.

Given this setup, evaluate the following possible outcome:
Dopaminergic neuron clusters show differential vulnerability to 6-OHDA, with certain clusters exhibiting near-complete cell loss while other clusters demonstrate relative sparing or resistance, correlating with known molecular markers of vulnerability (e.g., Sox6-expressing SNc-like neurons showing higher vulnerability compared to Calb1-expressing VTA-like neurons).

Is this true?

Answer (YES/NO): YES